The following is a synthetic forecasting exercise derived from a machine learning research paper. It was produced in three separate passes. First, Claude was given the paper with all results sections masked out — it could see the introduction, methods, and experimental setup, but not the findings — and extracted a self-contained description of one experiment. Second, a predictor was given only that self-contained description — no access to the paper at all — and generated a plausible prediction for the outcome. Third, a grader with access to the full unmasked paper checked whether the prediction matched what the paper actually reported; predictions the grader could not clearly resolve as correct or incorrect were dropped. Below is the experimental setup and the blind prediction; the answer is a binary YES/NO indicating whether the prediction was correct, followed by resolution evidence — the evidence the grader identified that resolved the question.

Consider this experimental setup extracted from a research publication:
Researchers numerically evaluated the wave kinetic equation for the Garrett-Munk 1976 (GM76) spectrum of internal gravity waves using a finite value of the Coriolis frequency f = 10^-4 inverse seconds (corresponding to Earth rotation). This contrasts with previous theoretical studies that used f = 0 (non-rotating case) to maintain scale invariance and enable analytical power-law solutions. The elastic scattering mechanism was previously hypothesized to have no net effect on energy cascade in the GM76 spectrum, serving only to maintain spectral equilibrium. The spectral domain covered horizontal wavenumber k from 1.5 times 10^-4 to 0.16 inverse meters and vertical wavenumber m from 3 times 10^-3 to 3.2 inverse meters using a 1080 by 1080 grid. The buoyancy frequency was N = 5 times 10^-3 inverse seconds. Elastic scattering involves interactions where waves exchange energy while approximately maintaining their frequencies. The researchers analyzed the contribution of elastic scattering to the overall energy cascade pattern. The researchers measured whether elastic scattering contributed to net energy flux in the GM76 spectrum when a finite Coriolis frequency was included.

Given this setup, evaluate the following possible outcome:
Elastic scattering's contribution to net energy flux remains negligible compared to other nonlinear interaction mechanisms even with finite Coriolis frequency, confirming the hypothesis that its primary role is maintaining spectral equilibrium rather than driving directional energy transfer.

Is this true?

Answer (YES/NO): NO